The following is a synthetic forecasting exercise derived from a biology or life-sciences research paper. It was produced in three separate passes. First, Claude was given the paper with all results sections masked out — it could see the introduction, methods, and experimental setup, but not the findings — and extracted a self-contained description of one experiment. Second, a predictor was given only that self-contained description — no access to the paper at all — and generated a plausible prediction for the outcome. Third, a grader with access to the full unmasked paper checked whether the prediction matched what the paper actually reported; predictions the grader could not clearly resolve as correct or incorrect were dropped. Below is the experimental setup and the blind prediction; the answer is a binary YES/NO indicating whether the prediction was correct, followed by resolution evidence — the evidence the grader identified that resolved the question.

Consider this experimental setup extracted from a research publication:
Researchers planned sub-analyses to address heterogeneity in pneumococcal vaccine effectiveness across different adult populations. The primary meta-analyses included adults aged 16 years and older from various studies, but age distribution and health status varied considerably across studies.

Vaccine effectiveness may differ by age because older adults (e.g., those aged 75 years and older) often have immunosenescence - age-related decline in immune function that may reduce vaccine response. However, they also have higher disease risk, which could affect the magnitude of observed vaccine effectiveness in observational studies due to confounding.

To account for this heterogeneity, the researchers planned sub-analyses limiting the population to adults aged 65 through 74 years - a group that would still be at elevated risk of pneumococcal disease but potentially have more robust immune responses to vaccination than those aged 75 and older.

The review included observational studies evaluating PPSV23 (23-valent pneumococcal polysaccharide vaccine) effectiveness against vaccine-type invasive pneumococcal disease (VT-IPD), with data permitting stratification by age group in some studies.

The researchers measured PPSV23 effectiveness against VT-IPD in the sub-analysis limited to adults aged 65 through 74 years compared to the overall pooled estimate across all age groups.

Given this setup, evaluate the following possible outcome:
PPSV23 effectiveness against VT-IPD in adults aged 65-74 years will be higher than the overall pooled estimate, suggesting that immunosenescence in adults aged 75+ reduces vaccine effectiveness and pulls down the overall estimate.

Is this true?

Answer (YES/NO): YES